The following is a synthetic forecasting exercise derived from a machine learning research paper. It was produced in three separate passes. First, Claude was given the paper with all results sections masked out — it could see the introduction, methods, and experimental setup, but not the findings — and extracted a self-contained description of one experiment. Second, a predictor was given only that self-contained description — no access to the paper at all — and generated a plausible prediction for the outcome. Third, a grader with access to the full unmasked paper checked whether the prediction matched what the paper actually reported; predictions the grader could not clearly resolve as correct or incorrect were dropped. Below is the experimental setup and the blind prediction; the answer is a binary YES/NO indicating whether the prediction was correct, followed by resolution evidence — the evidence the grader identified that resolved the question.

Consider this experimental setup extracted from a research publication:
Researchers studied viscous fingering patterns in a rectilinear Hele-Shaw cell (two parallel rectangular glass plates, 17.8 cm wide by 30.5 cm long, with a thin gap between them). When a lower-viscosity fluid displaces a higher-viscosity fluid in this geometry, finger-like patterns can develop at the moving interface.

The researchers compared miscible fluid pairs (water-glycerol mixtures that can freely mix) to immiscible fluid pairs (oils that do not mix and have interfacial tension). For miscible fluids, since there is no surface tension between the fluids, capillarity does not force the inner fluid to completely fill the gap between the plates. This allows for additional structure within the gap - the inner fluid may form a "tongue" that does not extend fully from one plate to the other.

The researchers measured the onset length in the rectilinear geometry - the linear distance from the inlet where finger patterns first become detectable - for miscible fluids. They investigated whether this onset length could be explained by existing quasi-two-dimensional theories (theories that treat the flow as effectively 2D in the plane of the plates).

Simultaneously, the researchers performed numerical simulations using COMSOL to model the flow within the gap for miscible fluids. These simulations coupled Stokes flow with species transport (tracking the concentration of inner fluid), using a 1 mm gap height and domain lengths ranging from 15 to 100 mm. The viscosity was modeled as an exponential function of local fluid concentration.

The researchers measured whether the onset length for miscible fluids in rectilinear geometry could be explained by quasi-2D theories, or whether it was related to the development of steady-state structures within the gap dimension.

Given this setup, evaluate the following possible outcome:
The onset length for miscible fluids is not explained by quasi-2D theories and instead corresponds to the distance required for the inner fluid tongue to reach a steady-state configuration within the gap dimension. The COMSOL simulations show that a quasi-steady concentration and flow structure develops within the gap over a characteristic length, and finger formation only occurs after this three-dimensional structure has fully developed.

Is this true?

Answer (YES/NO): YES